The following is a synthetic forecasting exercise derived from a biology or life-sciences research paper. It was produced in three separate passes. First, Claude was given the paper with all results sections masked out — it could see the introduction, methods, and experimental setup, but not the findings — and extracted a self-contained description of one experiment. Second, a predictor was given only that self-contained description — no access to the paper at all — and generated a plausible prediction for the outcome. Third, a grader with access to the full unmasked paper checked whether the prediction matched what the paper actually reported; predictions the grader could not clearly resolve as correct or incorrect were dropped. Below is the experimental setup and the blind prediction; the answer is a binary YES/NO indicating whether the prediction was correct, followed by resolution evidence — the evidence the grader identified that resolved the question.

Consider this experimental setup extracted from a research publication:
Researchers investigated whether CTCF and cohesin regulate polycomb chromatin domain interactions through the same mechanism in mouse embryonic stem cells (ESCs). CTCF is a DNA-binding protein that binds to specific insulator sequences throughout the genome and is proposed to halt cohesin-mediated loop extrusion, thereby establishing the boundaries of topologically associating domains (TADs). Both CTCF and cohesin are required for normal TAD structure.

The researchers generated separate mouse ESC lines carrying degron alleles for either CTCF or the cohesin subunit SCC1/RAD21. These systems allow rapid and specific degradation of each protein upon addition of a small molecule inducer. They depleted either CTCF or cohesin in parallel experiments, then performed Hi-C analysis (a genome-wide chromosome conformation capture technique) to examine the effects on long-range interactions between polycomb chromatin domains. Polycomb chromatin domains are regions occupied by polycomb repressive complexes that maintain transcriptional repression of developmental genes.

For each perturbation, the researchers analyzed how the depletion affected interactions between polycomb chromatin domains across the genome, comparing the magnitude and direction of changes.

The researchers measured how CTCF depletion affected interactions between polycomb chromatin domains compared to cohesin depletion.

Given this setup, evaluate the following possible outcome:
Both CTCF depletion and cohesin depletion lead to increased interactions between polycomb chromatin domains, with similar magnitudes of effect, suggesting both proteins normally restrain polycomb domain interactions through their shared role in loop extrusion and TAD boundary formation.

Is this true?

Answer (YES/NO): NO